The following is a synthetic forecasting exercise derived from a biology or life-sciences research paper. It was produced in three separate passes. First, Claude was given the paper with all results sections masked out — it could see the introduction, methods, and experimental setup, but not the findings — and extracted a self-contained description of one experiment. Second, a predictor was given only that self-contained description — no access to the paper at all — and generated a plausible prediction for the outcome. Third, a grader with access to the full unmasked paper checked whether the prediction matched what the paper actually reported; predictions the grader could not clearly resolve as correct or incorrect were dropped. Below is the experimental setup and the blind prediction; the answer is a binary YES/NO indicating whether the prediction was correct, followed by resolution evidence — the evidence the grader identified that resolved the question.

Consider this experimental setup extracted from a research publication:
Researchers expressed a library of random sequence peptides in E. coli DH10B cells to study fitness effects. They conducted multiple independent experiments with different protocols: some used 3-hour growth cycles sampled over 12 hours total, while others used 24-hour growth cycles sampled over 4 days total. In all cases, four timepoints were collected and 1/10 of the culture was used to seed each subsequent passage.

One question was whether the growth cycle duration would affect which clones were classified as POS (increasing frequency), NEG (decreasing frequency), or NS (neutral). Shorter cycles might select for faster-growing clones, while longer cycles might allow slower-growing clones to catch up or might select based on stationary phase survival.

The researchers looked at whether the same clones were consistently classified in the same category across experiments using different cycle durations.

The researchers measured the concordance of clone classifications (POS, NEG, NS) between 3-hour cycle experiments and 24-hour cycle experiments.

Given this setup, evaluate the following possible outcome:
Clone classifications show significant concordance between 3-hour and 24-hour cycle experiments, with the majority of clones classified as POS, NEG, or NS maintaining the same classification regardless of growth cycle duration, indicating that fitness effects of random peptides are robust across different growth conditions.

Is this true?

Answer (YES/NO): YES